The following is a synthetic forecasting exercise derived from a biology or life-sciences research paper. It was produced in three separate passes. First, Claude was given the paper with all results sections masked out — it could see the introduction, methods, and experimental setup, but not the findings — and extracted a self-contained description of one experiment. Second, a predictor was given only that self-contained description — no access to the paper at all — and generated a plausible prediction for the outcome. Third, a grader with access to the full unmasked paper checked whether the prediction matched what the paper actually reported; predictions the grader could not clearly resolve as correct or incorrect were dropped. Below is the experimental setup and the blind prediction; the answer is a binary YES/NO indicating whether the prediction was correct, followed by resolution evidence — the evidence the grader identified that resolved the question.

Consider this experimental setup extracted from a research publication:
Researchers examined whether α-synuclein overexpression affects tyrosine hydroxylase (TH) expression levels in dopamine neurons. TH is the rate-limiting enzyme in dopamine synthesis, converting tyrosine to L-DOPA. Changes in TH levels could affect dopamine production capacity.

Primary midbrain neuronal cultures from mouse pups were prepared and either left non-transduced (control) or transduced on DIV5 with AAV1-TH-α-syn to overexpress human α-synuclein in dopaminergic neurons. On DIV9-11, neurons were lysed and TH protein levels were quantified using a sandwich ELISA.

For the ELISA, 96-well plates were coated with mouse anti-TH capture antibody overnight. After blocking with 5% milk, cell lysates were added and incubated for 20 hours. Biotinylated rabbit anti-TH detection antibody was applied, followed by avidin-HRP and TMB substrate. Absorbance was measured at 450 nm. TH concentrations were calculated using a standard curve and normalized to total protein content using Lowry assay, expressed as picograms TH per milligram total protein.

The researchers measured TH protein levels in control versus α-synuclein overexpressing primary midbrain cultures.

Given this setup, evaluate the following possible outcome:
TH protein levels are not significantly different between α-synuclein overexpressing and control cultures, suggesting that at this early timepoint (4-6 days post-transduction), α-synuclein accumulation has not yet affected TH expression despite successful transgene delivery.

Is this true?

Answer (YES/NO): NO